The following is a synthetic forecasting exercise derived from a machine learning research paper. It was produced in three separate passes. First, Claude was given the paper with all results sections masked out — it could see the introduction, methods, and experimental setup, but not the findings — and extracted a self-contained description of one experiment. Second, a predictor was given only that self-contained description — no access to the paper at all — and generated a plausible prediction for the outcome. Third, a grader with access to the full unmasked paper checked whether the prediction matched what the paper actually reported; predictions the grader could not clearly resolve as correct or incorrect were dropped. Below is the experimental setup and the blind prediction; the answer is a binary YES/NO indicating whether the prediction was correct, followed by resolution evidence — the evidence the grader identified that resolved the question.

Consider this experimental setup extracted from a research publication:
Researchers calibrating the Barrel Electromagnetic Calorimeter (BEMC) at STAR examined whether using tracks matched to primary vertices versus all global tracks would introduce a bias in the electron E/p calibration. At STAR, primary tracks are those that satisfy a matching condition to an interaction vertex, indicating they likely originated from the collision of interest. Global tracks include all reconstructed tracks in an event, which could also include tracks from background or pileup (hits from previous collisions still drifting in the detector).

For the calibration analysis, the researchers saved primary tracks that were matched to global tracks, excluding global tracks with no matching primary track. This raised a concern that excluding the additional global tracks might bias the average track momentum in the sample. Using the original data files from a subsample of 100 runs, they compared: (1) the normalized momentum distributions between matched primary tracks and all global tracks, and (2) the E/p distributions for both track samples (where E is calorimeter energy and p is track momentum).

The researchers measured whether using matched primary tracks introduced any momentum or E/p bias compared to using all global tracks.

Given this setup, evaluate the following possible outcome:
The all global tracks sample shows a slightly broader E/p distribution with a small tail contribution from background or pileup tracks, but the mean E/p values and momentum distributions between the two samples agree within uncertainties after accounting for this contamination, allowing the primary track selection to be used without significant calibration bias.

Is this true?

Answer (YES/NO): NO